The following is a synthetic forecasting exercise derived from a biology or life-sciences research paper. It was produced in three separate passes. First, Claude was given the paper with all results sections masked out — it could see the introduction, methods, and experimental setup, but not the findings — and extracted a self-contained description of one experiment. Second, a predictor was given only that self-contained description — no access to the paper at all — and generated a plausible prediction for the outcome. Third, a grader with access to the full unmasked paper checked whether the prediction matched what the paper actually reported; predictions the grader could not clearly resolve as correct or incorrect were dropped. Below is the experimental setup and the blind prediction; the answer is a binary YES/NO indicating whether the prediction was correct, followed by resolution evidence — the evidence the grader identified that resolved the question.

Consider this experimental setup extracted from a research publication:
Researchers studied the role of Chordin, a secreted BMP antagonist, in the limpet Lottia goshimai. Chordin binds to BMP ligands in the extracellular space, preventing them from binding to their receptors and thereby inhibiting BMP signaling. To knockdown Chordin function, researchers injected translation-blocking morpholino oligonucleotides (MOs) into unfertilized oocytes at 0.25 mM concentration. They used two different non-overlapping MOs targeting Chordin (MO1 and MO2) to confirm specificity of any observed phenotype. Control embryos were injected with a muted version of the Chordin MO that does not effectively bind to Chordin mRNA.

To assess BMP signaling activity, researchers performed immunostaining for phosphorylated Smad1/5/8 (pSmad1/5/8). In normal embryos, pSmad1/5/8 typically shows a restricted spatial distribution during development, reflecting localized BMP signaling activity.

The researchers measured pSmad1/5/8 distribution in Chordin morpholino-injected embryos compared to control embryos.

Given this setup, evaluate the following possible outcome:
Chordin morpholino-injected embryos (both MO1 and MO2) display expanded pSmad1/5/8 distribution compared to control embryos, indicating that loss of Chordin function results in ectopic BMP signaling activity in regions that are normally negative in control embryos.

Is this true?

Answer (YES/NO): YES